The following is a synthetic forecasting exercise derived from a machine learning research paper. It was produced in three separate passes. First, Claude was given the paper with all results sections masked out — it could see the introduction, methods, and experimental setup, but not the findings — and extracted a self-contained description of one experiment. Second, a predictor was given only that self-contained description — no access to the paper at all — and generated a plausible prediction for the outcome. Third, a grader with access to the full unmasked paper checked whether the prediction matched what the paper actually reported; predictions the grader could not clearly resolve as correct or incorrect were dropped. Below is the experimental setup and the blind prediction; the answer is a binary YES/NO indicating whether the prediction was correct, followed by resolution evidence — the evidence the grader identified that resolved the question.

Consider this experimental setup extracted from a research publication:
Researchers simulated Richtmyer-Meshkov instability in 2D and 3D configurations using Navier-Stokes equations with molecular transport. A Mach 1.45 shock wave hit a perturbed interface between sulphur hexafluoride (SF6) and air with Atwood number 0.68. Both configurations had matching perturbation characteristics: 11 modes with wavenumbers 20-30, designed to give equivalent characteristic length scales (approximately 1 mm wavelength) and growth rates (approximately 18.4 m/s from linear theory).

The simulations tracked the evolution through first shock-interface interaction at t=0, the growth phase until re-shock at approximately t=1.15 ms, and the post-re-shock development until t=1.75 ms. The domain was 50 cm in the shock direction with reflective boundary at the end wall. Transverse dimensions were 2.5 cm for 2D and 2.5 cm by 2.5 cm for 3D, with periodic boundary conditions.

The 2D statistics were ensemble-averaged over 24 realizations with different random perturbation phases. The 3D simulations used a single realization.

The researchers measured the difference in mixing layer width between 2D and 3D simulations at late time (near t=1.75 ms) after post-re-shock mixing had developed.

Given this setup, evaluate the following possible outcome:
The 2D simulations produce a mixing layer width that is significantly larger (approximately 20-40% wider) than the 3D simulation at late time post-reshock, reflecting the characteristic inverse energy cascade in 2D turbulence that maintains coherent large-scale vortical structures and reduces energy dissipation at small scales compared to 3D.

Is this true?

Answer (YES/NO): YES